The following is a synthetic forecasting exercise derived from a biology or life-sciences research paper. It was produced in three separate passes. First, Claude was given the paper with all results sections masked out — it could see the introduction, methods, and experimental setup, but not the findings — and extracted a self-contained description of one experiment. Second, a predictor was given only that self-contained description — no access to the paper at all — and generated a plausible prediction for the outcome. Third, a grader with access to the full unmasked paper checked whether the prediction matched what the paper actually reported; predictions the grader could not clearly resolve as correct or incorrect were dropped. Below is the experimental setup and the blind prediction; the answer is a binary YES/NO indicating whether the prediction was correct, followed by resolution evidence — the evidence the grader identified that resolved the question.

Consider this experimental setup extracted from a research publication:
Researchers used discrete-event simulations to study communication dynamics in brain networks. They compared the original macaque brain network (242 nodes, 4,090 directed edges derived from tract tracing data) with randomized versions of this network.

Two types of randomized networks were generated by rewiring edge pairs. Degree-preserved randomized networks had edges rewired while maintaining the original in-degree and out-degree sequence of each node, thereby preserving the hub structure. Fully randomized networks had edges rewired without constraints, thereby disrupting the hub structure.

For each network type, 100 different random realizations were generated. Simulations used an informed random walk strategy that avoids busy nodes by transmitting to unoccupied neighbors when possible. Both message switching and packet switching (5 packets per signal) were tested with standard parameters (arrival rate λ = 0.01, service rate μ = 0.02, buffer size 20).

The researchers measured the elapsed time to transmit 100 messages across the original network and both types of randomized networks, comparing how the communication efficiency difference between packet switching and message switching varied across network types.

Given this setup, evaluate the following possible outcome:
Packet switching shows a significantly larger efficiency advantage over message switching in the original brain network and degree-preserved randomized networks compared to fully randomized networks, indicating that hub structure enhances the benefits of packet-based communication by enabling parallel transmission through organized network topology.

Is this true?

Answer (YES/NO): NO